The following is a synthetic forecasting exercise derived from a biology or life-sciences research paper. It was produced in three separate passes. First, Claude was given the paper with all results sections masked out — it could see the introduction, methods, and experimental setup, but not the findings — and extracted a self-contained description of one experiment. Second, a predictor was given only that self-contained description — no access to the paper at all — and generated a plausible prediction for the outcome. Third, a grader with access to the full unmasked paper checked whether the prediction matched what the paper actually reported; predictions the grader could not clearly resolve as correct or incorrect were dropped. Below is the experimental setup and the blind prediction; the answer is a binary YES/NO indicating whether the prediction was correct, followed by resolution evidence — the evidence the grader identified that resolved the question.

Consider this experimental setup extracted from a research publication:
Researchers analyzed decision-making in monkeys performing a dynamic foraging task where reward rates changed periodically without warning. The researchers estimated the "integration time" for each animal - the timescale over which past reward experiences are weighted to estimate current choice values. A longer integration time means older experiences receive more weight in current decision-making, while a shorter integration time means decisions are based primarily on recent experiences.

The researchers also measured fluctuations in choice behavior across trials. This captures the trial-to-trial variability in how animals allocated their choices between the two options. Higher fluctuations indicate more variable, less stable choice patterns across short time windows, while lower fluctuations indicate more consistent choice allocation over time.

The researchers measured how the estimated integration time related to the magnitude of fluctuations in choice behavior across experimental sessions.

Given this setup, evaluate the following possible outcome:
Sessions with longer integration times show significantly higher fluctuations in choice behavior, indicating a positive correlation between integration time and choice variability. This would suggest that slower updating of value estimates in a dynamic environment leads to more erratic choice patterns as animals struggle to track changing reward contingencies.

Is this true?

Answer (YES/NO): NO